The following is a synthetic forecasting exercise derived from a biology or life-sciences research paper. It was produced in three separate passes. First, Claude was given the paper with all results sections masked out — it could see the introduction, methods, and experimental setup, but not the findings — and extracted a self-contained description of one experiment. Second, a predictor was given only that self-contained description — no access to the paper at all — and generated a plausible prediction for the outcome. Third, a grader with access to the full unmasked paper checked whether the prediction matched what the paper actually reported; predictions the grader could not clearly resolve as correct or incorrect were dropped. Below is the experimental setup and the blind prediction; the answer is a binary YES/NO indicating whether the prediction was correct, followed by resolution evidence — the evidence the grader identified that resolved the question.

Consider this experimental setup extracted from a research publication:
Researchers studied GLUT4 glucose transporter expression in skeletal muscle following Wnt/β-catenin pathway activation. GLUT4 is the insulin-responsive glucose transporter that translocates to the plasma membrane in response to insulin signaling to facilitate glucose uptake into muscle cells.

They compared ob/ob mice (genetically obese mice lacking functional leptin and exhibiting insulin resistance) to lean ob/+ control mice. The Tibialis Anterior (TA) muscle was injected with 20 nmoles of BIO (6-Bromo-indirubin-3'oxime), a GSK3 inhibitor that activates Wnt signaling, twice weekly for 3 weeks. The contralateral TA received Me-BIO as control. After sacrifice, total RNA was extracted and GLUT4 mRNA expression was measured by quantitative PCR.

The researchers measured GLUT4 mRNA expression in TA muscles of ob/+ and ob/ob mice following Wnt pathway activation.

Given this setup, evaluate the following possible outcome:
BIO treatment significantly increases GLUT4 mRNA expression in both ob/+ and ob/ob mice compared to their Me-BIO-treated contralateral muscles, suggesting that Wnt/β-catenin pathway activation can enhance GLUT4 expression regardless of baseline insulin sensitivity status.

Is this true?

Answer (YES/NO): NO